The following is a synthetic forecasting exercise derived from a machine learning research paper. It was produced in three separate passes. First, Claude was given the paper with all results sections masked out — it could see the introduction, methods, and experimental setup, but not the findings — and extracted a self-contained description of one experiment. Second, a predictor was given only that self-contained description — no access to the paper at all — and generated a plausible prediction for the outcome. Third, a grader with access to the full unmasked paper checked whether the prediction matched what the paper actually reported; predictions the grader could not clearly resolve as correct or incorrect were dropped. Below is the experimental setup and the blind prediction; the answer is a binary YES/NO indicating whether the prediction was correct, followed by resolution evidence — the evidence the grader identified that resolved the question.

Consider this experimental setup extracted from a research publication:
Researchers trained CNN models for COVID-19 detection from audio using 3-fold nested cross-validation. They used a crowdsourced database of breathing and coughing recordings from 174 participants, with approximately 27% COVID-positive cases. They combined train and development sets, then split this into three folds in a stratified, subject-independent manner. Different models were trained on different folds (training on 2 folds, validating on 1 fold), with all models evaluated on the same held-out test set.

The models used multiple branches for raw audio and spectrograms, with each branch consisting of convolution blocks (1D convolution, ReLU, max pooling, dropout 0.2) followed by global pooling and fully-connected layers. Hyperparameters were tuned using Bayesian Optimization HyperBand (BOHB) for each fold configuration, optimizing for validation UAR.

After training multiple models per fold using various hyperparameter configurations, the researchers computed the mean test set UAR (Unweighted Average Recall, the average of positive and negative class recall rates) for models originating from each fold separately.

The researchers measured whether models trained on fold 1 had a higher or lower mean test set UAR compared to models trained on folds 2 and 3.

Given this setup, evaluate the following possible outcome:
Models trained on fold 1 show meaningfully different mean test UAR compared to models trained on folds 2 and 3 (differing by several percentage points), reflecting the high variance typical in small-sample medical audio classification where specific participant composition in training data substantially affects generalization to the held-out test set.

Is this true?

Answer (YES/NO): YES